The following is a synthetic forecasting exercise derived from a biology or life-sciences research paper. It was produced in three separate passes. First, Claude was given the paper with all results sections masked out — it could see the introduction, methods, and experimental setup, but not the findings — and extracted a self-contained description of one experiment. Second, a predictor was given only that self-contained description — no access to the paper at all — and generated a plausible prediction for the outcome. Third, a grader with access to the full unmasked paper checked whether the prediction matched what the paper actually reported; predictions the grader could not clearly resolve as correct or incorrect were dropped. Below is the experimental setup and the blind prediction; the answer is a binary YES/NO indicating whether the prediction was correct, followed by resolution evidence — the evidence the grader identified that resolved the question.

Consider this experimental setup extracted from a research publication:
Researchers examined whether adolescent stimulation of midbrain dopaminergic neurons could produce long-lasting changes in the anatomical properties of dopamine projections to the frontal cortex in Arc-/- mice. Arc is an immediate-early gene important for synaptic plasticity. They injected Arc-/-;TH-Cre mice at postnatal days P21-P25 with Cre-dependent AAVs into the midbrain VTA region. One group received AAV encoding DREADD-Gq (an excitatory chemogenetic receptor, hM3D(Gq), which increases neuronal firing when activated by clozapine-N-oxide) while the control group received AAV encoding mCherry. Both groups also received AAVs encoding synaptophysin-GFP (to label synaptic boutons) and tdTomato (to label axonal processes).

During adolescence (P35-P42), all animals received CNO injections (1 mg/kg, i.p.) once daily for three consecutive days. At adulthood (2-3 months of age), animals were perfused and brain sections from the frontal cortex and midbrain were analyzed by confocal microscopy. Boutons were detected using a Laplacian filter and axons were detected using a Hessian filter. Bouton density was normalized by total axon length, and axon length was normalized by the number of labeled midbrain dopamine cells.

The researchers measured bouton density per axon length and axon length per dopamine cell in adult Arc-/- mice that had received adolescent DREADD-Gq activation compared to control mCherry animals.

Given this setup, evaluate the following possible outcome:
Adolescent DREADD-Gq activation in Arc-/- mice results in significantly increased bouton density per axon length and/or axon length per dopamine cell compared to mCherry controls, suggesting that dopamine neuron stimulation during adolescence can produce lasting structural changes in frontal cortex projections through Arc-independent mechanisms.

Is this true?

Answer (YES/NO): YES